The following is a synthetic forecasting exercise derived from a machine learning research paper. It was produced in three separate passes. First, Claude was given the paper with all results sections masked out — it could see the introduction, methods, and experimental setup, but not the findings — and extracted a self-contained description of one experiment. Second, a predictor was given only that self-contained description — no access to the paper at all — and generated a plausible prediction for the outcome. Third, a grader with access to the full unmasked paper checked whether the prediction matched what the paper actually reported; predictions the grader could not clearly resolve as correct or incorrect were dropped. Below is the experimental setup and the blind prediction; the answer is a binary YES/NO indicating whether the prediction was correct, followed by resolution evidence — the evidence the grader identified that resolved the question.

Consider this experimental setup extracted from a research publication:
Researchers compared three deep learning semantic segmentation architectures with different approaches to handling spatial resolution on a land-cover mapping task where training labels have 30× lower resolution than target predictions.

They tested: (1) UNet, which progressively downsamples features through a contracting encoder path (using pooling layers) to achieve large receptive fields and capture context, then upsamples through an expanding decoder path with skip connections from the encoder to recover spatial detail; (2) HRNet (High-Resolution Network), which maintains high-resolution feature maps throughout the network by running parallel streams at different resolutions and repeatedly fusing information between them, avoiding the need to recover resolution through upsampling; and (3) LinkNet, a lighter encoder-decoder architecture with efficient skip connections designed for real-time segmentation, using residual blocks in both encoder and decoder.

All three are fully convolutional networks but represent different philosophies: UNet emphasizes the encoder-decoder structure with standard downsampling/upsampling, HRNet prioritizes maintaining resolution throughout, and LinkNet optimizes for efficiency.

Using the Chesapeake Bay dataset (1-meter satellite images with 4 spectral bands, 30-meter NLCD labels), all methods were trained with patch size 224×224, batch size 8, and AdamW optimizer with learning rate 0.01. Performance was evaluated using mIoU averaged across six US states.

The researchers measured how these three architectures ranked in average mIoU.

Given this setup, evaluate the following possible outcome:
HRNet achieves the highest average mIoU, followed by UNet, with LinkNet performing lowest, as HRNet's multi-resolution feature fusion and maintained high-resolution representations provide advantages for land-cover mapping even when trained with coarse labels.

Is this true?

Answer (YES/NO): NO